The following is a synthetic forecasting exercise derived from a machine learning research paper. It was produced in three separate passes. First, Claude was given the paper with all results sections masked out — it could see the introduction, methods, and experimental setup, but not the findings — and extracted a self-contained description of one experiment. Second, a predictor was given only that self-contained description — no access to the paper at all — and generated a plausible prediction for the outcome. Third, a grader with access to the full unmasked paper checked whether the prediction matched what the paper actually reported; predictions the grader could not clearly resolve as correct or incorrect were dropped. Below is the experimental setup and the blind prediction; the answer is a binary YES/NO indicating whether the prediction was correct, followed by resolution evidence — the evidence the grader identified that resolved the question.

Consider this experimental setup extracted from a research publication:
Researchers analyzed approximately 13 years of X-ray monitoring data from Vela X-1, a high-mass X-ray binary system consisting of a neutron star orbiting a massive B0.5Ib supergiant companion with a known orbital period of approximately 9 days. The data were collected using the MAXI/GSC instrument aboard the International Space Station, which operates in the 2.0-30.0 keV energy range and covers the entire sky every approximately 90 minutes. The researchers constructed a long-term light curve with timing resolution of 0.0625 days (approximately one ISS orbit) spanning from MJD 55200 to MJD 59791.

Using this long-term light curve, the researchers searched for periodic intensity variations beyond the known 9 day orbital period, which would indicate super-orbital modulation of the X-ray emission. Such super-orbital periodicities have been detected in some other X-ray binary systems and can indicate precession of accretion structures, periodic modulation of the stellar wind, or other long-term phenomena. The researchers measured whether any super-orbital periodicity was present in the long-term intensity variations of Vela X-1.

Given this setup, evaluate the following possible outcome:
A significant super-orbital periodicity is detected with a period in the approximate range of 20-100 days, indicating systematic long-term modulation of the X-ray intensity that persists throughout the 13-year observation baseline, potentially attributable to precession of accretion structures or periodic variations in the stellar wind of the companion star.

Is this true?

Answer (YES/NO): NO